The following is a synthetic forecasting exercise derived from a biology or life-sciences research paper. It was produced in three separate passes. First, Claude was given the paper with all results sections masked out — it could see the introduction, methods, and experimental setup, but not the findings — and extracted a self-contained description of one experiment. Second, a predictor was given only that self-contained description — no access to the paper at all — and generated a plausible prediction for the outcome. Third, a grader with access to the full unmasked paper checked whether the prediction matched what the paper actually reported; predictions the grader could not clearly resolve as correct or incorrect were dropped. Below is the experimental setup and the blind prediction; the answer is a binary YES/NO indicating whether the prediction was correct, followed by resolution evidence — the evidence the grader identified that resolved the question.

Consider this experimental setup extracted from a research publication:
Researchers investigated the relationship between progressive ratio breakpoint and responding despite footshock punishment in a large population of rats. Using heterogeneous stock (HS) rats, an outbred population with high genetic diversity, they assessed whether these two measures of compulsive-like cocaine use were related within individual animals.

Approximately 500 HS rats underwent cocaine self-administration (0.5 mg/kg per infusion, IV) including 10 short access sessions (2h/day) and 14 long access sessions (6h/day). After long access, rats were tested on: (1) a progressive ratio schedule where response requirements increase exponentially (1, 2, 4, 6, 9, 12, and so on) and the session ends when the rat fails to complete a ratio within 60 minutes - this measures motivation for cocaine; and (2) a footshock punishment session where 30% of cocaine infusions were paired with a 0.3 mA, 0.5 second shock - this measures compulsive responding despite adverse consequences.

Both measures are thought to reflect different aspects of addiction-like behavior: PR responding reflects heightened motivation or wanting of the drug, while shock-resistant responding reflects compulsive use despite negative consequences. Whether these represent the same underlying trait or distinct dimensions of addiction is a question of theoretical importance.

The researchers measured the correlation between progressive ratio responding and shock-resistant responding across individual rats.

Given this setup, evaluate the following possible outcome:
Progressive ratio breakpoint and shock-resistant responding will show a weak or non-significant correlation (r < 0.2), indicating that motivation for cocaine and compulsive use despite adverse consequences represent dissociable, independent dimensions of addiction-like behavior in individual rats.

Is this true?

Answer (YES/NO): NO